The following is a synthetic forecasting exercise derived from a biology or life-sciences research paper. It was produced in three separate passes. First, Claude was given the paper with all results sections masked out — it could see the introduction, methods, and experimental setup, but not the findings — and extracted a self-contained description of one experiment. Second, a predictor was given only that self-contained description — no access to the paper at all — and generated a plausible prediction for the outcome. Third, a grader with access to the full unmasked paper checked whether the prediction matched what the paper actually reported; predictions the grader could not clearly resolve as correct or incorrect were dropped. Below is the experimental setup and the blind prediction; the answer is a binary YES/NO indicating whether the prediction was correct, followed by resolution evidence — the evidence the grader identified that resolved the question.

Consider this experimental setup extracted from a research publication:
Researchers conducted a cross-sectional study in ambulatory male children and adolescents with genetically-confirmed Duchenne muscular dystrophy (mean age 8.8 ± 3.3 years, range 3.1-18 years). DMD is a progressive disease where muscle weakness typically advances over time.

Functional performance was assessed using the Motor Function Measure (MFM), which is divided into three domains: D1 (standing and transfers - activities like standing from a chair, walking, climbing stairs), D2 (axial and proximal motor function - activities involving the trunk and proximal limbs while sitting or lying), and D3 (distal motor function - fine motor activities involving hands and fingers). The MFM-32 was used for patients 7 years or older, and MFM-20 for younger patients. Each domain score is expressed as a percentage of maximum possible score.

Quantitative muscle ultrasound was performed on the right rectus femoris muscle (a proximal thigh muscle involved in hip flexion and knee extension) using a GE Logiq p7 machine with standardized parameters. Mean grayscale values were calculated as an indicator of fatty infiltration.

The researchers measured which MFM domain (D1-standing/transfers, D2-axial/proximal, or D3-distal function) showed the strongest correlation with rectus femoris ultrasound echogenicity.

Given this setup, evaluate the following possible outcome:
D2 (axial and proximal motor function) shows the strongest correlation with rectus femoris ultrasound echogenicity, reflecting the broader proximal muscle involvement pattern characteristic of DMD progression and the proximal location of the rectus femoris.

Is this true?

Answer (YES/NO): NO